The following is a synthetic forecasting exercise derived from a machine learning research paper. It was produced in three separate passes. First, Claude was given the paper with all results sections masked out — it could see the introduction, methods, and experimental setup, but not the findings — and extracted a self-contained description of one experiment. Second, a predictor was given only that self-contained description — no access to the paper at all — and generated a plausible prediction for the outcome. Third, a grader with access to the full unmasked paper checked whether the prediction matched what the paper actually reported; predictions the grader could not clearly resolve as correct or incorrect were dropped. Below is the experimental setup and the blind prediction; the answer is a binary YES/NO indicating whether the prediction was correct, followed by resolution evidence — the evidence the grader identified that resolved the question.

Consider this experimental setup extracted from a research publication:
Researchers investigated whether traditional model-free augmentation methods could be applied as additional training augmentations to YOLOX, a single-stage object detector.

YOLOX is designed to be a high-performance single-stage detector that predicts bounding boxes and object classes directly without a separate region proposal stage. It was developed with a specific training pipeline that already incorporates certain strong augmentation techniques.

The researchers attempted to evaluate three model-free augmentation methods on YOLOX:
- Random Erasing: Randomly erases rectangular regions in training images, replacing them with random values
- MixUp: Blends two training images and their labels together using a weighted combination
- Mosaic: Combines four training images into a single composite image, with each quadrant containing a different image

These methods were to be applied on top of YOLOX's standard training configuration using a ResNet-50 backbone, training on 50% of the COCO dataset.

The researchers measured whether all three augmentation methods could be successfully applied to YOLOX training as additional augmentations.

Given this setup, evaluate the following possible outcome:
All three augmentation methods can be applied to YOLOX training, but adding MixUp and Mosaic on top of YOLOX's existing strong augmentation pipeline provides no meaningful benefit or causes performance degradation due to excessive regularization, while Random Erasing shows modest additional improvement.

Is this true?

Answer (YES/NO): NO